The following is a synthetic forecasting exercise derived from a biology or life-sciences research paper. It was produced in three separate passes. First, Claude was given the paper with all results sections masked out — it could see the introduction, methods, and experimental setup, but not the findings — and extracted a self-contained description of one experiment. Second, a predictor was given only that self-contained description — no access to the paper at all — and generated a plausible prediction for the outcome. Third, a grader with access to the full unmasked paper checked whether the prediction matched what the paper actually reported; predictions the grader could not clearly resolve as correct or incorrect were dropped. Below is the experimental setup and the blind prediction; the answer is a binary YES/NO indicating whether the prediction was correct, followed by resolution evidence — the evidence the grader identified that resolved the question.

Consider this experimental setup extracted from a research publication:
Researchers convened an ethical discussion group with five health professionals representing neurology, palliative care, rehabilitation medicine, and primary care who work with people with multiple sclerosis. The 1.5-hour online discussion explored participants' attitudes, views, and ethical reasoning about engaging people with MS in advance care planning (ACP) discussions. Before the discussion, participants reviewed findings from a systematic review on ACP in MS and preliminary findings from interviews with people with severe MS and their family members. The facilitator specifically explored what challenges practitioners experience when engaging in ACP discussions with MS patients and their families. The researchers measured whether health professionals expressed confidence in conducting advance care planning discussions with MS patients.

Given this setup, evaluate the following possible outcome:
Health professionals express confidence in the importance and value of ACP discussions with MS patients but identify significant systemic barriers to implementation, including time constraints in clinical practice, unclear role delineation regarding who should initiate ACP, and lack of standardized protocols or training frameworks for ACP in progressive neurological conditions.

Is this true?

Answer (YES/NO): NO